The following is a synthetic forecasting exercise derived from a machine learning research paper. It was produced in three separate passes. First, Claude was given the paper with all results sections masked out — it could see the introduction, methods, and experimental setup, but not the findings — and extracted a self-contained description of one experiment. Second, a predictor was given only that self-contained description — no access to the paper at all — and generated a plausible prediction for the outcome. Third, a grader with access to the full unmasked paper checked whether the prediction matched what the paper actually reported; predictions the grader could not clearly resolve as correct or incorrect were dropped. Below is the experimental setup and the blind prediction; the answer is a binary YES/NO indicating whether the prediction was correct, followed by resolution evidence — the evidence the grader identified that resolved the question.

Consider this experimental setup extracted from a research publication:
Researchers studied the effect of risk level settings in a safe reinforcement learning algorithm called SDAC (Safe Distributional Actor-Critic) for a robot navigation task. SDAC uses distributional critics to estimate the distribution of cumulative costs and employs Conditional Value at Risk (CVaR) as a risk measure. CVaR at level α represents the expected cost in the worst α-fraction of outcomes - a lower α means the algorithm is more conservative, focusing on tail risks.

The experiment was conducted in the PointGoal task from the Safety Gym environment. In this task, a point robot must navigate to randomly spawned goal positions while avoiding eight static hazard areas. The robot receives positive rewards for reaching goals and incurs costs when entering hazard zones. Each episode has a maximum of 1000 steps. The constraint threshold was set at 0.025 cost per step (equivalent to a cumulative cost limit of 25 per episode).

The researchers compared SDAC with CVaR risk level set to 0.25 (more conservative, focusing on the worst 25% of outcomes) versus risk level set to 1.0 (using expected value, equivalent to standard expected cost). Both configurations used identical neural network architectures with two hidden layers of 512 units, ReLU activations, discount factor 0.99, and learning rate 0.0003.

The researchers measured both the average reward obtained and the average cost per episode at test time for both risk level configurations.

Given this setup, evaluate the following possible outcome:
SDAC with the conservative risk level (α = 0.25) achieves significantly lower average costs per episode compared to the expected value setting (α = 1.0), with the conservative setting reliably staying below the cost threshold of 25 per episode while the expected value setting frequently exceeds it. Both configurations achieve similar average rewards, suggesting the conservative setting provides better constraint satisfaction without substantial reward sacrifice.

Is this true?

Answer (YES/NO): NO